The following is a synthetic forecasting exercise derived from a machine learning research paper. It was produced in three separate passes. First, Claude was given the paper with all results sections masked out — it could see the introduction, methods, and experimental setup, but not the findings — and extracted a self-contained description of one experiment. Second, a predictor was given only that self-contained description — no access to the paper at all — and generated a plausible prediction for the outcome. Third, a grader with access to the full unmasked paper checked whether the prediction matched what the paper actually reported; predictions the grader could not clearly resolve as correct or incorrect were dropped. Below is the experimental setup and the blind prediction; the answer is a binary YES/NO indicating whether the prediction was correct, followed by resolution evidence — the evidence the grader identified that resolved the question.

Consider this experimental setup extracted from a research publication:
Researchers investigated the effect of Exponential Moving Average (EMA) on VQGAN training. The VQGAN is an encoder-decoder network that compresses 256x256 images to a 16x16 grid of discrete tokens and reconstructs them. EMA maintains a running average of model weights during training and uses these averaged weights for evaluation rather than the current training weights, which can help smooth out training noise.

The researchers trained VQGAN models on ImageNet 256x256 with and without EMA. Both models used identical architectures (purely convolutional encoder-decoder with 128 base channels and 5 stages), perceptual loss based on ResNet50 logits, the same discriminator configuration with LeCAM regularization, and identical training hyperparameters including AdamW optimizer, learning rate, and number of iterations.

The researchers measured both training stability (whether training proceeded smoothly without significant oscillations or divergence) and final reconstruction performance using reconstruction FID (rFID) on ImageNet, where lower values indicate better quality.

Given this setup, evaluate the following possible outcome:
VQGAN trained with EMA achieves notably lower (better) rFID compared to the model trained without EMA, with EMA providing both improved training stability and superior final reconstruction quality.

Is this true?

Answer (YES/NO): NO